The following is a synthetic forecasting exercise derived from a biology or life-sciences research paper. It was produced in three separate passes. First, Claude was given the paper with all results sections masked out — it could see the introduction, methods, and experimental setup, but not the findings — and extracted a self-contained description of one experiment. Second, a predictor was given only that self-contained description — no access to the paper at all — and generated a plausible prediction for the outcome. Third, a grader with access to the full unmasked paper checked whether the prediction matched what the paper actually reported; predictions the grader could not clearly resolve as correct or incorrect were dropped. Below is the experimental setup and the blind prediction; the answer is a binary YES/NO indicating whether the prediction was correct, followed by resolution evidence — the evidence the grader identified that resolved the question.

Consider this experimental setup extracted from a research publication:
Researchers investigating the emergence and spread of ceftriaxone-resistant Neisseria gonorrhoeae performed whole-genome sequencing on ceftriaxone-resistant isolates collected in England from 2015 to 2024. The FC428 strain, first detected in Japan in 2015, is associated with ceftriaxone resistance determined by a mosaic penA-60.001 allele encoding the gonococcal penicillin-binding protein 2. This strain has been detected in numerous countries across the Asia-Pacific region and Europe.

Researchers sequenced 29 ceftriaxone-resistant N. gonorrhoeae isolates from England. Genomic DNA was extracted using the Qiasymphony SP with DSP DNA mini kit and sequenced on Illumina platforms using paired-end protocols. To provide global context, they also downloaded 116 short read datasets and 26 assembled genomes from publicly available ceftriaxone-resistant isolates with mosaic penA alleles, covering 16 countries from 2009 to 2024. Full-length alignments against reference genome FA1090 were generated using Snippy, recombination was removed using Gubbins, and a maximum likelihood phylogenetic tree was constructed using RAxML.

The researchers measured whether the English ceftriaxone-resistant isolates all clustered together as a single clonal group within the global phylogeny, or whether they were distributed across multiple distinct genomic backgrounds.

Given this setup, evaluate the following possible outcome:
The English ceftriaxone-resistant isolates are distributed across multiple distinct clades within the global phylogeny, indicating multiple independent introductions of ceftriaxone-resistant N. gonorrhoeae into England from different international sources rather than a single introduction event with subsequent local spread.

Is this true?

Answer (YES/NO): YES